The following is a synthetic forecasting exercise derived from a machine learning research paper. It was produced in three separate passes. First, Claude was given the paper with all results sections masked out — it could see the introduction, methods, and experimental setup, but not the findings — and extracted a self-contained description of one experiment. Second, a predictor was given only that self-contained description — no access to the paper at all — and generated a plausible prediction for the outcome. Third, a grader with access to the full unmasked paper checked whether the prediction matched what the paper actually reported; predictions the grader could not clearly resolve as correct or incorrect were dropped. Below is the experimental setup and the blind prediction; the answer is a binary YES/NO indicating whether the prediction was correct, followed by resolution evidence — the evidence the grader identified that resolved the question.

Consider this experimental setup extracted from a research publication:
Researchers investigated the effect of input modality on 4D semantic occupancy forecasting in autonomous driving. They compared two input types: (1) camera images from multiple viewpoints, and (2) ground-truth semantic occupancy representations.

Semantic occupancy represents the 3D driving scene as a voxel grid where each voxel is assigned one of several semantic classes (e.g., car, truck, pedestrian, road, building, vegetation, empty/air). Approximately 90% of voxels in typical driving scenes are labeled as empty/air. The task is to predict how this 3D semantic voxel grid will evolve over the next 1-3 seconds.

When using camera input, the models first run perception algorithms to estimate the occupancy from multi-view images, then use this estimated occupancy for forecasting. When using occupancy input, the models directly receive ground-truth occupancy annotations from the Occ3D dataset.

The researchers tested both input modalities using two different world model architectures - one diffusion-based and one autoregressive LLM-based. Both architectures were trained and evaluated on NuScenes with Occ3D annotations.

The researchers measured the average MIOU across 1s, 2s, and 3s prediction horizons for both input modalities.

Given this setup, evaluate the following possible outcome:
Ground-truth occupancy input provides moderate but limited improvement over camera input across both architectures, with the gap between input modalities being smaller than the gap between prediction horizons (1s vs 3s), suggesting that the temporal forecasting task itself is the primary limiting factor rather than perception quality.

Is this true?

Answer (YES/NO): NO